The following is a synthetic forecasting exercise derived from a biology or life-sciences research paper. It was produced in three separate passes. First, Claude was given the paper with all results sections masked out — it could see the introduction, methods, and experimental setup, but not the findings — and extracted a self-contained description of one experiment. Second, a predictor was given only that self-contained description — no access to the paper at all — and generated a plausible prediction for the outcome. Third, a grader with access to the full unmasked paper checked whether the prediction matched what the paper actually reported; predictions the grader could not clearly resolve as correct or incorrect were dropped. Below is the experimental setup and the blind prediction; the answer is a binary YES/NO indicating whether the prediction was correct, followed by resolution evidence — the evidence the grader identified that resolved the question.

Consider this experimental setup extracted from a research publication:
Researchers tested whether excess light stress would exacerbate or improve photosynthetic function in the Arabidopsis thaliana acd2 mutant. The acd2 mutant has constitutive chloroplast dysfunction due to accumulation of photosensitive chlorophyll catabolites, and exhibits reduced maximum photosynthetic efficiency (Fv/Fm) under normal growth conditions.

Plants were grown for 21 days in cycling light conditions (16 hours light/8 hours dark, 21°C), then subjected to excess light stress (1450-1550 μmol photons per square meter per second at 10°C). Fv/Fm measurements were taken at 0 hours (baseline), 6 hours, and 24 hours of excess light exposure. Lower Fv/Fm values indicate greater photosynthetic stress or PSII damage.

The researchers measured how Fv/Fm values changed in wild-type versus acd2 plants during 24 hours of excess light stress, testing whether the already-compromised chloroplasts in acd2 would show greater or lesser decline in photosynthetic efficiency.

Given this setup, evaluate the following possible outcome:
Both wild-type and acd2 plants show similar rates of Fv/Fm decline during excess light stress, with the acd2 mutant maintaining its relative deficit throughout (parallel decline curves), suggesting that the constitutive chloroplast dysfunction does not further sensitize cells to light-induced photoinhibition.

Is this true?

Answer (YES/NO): NO